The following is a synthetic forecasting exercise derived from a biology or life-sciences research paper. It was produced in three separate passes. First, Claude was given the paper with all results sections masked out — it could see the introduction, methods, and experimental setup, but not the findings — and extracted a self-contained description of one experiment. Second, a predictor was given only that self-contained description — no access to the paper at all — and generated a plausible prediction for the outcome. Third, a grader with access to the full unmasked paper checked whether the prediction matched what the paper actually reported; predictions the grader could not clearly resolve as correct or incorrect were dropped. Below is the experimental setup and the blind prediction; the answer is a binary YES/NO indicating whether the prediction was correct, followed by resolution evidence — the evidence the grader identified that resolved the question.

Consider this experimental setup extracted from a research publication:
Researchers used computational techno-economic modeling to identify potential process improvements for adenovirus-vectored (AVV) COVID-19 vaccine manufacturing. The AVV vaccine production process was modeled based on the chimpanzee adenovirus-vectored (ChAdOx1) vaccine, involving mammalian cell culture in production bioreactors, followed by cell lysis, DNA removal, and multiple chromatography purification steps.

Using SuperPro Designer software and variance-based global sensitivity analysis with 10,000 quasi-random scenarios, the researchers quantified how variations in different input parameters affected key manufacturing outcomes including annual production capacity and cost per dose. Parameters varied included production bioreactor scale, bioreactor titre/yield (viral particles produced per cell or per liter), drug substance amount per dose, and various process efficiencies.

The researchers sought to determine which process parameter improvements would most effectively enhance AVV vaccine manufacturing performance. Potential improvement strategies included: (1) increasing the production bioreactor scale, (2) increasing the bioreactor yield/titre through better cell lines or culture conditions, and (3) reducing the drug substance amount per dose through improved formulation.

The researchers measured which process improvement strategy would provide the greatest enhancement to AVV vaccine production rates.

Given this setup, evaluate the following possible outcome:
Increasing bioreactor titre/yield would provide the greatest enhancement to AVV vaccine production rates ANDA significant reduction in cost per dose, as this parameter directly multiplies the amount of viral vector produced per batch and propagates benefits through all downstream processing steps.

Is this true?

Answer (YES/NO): NO